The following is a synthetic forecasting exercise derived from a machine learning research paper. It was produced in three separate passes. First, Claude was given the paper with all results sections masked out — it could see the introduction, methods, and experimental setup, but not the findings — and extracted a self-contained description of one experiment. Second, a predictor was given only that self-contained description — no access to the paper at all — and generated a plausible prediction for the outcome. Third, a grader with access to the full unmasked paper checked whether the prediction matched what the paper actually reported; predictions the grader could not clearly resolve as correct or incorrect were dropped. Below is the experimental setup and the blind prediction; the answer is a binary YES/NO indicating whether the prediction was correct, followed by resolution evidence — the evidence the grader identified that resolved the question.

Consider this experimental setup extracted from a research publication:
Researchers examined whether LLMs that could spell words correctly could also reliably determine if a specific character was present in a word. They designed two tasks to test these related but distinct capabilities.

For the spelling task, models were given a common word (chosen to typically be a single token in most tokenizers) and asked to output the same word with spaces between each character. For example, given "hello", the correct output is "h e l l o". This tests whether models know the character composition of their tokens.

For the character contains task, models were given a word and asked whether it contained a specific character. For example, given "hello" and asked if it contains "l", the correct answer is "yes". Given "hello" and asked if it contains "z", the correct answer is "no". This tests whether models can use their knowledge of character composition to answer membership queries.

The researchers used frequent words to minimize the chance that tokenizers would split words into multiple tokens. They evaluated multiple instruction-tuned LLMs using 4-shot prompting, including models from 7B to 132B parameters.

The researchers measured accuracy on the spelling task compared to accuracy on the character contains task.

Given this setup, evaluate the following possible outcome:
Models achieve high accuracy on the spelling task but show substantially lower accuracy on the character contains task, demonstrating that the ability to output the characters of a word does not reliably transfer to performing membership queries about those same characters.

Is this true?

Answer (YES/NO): YES